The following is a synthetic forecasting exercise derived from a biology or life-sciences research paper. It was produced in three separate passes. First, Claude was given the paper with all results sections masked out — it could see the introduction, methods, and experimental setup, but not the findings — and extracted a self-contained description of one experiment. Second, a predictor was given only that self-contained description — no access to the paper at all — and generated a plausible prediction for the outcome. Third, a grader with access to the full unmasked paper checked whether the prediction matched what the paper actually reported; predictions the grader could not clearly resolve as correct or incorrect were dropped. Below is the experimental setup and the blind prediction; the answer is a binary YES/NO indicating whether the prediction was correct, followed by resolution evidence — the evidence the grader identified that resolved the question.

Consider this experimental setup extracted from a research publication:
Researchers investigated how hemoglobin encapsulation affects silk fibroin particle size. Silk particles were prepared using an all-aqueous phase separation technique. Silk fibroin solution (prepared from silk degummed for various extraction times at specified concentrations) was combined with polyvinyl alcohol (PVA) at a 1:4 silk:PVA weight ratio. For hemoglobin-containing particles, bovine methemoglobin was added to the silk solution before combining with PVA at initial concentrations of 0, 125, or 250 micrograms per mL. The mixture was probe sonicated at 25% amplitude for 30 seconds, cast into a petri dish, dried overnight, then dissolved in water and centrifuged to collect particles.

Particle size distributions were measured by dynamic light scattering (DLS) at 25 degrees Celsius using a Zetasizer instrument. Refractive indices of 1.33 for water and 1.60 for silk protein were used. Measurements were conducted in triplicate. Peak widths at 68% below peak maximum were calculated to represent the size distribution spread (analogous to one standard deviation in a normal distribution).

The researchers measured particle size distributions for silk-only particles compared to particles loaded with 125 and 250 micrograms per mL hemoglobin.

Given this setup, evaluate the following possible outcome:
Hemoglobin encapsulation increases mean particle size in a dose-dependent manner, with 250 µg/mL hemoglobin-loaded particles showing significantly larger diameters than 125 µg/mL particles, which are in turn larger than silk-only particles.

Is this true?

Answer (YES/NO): NO